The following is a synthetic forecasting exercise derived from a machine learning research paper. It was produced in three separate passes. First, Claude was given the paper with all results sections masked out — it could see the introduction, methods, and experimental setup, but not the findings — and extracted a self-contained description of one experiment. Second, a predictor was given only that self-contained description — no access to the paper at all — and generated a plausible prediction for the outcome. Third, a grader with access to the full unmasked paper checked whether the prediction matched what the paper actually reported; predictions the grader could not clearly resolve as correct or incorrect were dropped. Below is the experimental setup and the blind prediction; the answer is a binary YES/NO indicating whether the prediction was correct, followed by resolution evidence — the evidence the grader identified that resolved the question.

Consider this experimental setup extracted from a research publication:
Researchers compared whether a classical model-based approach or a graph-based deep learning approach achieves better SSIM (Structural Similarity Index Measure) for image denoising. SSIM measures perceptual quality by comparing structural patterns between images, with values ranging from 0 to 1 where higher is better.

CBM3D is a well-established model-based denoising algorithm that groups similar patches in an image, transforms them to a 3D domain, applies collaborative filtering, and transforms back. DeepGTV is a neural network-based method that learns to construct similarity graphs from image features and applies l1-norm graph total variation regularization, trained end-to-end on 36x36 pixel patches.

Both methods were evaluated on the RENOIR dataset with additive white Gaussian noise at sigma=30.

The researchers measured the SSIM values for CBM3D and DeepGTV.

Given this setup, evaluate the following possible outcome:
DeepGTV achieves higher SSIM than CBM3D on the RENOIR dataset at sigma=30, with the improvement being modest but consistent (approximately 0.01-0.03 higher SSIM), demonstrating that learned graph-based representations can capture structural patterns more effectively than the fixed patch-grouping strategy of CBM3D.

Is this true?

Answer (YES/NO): NO